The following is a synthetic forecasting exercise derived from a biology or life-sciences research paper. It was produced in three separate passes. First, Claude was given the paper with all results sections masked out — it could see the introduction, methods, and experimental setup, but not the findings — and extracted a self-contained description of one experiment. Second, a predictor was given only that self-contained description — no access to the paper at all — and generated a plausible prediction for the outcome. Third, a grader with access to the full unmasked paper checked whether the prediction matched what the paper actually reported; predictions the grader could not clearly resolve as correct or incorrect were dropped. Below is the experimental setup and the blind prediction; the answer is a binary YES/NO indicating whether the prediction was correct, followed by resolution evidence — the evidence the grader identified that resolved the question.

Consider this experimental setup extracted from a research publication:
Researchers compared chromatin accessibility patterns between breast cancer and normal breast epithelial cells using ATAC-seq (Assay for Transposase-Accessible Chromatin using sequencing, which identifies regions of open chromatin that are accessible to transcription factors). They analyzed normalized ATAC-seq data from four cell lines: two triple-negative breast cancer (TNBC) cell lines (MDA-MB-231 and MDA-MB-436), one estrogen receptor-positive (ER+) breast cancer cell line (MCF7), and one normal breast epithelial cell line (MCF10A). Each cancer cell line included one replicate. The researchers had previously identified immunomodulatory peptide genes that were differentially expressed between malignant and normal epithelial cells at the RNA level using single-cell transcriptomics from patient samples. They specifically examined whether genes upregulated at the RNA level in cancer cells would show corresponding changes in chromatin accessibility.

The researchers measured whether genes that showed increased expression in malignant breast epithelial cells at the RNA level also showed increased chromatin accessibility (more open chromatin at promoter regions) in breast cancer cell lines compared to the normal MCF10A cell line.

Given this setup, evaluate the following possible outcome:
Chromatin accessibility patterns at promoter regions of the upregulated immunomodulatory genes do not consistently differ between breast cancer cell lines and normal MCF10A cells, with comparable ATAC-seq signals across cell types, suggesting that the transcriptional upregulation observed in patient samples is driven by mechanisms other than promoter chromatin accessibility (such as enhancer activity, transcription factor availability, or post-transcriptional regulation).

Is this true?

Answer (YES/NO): NO